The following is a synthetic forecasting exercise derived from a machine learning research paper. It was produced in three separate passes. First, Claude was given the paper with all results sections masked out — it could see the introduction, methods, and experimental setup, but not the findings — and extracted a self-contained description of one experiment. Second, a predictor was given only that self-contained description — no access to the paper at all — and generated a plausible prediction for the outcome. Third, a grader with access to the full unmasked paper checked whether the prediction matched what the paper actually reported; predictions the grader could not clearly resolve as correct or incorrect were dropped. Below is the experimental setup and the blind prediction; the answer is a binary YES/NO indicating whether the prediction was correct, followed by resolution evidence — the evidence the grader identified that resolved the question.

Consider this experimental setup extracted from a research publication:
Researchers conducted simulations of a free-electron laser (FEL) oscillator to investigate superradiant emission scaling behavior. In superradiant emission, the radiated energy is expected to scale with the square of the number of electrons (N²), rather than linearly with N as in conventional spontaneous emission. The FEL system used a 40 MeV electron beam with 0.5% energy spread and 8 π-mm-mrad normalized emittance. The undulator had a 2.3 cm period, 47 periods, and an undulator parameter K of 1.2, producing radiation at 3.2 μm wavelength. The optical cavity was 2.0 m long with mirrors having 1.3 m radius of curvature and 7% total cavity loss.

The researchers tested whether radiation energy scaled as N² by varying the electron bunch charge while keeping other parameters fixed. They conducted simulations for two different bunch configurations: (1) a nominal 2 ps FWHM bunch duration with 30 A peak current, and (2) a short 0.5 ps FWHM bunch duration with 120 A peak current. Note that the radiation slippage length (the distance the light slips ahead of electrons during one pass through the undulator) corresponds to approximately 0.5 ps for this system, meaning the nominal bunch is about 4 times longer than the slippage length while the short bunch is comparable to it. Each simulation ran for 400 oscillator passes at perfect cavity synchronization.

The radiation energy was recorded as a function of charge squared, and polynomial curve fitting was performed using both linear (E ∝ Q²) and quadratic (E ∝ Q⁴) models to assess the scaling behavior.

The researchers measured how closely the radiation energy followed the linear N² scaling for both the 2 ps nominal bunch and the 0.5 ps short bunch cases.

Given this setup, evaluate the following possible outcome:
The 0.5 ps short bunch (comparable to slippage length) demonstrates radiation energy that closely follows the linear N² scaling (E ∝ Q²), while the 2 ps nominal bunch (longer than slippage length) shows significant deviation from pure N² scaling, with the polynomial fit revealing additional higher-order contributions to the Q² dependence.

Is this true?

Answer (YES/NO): NO